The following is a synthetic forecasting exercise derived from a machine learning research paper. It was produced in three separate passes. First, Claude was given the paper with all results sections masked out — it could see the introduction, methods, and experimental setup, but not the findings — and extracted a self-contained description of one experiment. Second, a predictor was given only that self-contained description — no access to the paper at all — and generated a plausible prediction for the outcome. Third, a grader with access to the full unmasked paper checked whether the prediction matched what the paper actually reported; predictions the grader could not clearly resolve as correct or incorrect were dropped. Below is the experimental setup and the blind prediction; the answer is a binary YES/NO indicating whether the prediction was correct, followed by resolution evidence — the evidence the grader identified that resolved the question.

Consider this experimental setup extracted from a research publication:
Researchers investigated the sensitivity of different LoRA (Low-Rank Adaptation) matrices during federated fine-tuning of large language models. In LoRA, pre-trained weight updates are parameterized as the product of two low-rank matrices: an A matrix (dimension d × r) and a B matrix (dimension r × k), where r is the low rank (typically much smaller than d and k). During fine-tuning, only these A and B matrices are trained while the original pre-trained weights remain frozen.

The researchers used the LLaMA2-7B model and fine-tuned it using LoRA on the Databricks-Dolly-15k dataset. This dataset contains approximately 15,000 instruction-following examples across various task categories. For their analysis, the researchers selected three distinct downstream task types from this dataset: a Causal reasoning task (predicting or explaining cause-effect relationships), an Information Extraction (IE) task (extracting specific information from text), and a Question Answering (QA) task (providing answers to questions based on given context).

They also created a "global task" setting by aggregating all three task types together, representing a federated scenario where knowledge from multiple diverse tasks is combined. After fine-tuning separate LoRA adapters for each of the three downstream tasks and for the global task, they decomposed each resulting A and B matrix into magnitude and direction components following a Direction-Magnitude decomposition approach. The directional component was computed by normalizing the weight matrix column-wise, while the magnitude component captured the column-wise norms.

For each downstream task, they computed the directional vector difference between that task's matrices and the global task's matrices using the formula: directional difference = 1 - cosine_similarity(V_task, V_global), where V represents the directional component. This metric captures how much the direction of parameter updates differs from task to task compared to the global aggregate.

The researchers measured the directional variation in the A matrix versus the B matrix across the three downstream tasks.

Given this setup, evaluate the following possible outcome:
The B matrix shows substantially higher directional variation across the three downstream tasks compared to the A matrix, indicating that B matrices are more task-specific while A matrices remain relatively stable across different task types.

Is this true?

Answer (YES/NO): NO